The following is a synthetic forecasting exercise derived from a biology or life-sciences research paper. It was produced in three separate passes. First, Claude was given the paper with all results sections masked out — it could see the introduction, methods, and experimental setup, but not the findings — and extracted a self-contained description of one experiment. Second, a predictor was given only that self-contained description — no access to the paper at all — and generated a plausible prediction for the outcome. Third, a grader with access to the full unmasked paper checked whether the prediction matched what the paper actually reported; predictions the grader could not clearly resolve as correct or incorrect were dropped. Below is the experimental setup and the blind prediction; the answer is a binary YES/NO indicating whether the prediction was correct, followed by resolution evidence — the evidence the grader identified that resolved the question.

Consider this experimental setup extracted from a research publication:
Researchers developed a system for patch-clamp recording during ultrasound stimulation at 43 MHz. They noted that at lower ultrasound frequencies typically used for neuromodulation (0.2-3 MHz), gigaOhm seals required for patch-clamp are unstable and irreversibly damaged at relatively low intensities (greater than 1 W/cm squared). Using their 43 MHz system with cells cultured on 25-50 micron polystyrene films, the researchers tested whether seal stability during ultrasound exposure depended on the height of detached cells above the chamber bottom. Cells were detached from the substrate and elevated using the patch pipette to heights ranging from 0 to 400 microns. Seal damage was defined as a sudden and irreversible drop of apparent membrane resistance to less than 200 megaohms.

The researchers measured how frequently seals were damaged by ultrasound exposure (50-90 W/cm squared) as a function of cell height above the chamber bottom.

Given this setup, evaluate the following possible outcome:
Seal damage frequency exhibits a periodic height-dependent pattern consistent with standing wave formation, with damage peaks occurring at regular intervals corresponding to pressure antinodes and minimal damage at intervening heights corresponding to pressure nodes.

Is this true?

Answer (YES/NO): NO